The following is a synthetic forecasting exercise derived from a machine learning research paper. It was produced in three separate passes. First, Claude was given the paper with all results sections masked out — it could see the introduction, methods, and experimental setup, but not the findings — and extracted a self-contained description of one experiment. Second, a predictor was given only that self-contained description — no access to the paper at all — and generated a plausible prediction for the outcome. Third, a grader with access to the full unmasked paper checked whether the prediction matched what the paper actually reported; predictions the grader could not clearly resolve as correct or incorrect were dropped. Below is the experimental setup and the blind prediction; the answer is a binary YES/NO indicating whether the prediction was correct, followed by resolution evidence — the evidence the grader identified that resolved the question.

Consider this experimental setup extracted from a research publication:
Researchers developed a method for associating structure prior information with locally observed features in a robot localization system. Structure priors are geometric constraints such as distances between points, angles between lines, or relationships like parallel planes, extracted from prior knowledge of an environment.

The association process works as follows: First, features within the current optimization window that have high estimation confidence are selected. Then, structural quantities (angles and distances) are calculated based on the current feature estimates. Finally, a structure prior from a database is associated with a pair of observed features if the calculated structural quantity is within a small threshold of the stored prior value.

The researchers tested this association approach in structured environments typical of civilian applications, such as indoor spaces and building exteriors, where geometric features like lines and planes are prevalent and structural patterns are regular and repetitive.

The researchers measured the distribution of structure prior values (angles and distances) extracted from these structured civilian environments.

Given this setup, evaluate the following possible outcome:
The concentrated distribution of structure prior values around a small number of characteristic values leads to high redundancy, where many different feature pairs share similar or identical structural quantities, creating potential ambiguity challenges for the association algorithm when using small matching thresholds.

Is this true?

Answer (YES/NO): NO